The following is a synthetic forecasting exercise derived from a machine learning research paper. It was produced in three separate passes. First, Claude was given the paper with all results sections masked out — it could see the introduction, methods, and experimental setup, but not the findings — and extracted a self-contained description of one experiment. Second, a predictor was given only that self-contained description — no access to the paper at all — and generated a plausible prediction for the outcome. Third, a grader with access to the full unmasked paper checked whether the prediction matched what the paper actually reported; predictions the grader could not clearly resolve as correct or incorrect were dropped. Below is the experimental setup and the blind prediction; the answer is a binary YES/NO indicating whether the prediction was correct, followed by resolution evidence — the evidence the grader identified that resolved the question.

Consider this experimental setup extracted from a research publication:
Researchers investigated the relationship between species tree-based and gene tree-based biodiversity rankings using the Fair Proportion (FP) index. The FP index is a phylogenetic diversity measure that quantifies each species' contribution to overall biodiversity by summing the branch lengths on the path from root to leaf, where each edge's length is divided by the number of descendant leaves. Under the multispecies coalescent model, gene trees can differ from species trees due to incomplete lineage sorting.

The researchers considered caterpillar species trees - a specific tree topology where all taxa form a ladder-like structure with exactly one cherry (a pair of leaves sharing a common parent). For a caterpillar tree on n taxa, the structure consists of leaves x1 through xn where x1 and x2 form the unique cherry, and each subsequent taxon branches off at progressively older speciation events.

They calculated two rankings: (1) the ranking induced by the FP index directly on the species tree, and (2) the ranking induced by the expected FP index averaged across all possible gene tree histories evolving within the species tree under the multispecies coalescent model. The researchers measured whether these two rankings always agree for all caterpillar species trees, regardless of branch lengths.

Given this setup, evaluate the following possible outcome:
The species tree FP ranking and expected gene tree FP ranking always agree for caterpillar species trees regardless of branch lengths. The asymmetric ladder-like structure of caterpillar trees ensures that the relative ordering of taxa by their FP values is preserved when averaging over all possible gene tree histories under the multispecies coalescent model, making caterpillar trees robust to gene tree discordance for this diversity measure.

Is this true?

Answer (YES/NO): YES